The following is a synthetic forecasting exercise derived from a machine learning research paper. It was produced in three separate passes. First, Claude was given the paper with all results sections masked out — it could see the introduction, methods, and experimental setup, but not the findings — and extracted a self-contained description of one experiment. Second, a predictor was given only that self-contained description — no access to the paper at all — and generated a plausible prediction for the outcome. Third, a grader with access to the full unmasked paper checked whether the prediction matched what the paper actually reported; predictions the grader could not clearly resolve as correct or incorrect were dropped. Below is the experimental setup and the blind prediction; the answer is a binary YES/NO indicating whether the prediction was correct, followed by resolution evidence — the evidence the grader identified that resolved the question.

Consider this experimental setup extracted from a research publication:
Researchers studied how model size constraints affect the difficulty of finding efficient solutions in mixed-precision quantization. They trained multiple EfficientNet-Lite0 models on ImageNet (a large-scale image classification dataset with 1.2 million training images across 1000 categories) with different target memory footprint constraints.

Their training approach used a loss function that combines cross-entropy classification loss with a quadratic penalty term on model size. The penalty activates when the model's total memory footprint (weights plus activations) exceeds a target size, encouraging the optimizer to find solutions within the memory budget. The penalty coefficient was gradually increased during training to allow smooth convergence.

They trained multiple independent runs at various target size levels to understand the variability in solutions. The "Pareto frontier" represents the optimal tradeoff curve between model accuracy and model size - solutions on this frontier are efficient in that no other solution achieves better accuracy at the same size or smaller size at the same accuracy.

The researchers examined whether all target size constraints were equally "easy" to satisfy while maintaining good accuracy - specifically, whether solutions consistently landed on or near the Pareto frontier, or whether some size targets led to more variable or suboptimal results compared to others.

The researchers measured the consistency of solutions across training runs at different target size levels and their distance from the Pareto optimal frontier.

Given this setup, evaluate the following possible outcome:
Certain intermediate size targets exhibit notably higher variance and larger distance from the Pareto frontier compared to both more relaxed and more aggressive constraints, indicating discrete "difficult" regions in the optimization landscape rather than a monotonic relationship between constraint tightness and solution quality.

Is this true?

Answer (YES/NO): YES